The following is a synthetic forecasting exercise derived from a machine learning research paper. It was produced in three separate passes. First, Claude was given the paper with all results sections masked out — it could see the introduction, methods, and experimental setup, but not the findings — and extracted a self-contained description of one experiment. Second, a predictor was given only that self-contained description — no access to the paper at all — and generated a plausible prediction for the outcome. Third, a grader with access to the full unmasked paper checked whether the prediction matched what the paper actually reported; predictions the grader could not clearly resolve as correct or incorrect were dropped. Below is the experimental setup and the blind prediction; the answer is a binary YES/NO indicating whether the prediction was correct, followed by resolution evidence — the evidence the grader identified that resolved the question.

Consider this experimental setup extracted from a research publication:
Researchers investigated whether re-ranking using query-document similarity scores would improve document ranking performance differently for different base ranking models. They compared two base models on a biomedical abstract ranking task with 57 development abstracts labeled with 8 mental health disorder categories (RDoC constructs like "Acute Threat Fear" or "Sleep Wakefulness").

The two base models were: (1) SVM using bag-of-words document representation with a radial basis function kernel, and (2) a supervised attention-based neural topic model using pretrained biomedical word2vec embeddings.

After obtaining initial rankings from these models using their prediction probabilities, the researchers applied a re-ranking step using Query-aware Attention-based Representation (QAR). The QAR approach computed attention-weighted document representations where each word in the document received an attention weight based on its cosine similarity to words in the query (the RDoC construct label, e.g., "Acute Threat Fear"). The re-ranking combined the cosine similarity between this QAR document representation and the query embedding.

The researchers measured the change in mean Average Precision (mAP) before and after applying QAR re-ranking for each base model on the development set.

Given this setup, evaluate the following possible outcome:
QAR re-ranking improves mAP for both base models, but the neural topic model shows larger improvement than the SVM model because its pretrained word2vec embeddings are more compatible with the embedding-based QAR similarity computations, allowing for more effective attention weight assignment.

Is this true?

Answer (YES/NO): NO